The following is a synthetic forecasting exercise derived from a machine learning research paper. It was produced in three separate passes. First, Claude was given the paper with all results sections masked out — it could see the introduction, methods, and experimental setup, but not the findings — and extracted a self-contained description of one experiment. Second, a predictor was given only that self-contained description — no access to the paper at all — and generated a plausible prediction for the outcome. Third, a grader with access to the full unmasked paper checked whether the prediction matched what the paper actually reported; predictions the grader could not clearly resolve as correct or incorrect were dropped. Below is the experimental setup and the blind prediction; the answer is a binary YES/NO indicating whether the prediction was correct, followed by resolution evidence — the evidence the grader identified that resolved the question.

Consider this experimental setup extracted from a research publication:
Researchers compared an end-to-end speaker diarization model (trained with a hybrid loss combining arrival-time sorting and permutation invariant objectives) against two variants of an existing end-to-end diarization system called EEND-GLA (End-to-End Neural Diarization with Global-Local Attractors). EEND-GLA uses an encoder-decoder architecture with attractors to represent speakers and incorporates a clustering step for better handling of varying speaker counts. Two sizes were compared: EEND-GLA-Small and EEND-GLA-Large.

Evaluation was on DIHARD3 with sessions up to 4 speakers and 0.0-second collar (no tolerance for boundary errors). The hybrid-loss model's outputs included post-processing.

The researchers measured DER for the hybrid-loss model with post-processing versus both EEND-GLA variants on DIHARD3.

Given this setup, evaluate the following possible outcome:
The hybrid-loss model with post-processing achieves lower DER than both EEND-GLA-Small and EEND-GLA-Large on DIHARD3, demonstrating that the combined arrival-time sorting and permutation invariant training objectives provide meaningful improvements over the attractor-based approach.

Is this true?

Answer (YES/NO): NO